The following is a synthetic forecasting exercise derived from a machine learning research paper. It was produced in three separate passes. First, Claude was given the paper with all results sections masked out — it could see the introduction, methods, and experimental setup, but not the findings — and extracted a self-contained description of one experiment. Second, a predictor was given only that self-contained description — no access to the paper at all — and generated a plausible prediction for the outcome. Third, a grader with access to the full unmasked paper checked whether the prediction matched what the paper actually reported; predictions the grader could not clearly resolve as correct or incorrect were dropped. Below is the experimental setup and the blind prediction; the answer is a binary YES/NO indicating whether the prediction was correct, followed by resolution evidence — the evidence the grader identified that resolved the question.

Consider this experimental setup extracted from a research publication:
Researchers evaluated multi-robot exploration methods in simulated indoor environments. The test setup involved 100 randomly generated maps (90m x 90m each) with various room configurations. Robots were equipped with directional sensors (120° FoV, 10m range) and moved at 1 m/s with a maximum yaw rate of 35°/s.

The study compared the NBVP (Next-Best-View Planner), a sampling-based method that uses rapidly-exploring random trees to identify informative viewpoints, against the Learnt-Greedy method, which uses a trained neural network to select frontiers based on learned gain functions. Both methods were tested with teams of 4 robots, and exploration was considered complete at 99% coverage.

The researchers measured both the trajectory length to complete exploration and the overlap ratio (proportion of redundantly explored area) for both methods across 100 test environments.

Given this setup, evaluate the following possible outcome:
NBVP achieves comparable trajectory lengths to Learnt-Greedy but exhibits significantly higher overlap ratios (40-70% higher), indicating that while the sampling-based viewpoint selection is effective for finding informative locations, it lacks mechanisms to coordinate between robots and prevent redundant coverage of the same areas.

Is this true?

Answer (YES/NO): NO